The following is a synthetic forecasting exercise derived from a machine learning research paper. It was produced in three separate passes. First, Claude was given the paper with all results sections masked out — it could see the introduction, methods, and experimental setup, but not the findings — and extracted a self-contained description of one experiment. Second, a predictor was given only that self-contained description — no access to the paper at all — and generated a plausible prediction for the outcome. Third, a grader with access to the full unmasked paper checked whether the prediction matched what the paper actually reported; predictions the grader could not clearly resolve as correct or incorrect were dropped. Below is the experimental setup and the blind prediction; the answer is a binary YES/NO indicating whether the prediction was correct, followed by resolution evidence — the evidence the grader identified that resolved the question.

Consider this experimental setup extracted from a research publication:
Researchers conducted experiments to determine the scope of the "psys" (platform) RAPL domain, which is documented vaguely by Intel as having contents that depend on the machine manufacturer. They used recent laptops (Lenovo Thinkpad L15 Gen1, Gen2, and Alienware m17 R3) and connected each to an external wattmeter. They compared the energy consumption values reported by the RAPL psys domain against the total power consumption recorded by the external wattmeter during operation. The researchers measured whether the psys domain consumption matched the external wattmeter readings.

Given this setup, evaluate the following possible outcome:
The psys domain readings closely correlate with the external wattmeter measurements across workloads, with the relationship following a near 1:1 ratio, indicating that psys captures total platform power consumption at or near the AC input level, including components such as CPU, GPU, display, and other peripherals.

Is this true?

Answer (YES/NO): YES